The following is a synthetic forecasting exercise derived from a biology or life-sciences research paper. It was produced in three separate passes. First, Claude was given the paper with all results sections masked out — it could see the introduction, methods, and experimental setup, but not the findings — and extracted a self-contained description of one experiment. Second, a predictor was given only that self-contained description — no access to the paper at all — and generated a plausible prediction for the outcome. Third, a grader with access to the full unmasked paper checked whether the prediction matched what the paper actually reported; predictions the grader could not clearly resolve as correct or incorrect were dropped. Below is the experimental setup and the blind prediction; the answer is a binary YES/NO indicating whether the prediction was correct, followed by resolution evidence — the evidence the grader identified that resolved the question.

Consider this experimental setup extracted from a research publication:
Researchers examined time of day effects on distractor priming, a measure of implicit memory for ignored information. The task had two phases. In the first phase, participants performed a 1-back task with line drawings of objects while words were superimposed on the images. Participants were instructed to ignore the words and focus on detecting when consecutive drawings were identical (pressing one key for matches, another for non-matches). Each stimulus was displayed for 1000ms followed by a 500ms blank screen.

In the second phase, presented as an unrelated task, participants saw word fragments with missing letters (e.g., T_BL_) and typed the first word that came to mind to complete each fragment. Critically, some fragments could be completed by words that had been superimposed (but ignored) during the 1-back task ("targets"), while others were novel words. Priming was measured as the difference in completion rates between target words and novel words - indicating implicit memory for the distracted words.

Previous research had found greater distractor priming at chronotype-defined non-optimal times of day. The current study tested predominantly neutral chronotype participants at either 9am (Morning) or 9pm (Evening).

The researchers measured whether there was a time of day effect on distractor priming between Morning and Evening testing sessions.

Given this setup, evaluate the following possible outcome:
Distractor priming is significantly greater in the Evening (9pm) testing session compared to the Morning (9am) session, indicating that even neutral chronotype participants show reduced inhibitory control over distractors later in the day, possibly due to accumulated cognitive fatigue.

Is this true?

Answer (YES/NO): NO